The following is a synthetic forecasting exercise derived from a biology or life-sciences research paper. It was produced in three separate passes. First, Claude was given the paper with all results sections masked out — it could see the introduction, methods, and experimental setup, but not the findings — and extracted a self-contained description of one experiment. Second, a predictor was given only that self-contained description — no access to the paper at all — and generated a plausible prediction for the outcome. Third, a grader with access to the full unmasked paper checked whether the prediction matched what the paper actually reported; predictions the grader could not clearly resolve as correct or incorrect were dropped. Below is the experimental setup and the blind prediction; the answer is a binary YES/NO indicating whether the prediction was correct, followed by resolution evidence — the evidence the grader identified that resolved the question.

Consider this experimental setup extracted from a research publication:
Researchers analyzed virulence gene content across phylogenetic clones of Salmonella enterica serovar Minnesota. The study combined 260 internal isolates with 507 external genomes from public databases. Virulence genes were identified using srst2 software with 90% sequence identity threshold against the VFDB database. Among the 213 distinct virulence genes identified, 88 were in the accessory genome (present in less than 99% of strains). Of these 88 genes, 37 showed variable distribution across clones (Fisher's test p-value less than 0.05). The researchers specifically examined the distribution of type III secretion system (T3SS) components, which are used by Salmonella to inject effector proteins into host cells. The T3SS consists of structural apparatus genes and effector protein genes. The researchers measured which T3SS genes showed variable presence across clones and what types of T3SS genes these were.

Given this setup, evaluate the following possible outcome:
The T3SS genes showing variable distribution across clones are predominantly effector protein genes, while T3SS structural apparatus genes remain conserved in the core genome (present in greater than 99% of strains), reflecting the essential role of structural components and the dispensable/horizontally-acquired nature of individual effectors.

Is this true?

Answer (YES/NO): YES